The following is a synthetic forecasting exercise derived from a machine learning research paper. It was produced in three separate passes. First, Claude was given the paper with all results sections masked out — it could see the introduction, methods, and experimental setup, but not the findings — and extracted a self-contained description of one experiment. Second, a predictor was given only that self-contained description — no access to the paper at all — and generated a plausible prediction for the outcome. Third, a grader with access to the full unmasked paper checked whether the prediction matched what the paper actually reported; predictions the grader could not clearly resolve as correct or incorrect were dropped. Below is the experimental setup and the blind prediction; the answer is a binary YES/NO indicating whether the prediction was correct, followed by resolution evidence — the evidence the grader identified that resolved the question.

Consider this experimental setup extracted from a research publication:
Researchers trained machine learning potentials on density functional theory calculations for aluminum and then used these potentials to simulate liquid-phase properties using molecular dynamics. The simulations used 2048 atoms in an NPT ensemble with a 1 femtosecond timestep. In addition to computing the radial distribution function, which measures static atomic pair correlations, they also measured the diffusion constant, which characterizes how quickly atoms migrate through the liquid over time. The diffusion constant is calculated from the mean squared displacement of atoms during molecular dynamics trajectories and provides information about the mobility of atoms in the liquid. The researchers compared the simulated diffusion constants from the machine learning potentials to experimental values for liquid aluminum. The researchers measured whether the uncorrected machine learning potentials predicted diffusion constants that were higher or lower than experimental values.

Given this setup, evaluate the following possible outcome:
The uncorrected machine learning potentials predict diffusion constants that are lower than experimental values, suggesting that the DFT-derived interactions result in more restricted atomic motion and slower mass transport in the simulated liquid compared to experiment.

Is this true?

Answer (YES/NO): YES